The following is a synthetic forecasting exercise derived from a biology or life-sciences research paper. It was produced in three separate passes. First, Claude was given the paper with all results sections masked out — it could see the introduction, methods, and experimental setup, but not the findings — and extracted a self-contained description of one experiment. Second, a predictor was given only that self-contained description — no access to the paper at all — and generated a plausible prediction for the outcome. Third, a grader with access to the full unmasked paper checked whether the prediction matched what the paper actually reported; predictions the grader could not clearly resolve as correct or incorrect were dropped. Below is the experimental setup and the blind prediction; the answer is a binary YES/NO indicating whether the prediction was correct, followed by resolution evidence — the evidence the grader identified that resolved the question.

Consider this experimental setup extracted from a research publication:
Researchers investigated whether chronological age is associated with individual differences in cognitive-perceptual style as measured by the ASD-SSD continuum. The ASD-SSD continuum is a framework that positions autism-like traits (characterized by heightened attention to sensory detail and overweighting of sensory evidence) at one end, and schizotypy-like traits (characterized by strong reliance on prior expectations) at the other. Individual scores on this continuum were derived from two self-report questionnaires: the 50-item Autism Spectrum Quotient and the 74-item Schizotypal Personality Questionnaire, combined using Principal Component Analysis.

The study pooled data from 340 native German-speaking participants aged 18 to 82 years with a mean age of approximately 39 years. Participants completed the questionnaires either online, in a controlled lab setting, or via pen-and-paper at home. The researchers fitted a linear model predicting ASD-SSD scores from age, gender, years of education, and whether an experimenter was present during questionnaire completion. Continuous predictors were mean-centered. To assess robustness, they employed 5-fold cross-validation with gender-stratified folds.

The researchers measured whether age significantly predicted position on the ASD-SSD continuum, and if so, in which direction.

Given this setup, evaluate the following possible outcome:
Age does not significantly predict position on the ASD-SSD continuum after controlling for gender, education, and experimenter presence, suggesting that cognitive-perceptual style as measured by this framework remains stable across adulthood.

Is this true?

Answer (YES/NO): NO